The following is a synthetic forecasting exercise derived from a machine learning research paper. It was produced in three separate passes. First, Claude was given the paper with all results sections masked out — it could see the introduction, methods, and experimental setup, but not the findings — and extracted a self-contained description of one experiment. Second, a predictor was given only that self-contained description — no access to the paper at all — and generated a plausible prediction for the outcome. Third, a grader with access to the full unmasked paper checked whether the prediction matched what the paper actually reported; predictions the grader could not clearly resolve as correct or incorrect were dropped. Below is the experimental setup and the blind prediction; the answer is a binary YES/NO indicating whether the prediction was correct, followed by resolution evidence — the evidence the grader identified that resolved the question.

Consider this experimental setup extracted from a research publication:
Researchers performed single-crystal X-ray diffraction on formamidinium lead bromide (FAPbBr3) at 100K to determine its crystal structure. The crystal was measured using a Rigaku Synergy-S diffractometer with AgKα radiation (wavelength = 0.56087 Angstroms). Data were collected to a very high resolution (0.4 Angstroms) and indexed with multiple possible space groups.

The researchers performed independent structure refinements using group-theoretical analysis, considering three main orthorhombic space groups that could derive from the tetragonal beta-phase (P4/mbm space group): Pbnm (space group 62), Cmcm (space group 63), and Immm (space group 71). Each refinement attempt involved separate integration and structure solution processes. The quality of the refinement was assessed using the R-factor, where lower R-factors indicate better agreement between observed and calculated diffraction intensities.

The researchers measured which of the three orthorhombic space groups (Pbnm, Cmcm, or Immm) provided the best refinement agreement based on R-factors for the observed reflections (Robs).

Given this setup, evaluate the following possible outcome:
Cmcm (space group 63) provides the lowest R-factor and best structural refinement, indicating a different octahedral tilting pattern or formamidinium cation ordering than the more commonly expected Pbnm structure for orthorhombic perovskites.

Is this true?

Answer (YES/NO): NO